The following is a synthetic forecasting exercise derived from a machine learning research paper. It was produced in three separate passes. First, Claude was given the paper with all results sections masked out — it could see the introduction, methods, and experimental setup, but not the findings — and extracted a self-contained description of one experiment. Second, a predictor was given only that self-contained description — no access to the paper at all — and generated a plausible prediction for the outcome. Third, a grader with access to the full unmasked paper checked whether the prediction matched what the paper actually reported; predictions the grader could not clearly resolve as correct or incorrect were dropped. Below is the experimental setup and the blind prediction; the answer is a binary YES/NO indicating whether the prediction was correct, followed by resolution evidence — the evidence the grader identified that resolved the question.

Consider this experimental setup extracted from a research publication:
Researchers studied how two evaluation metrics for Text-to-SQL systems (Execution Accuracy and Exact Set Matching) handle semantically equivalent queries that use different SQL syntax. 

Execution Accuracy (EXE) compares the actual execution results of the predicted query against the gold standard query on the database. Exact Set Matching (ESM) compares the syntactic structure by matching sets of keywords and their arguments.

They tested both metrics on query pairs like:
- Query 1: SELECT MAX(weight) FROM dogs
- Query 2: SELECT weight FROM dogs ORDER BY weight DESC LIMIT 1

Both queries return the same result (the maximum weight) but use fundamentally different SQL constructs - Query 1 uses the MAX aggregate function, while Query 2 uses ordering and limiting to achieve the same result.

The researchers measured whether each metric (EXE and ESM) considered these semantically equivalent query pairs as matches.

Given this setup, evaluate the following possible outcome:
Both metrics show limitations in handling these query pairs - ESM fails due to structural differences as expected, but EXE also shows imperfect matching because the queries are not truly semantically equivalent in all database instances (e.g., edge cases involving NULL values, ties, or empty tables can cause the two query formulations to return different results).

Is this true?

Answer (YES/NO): NO